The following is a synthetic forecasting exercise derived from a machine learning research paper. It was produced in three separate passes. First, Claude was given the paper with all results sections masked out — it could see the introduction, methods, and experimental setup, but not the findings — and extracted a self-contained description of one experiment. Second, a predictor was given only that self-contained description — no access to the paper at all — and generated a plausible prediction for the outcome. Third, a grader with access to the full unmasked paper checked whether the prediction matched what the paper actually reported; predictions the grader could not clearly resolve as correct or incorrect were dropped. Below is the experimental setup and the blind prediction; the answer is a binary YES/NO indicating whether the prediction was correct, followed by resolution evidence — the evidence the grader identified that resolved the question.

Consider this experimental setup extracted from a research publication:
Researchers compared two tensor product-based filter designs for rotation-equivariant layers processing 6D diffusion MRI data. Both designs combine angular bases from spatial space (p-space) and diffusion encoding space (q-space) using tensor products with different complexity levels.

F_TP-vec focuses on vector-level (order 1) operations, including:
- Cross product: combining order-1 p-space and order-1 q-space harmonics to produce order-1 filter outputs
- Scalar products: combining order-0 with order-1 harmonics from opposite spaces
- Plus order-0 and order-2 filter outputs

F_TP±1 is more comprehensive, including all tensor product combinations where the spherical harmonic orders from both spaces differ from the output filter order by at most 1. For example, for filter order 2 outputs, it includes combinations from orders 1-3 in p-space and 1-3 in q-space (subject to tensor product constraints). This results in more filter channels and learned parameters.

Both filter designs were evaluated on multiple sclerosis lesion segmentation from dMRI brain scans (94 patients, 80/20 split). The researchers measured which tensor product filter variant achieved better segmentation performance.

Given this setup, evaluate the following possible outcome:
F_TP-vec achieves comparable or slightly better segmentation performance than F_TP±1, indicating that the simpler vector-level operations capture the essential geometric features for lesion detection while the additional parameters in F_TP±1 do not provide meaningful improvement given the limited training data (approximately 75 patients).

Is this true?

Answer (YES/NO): NO